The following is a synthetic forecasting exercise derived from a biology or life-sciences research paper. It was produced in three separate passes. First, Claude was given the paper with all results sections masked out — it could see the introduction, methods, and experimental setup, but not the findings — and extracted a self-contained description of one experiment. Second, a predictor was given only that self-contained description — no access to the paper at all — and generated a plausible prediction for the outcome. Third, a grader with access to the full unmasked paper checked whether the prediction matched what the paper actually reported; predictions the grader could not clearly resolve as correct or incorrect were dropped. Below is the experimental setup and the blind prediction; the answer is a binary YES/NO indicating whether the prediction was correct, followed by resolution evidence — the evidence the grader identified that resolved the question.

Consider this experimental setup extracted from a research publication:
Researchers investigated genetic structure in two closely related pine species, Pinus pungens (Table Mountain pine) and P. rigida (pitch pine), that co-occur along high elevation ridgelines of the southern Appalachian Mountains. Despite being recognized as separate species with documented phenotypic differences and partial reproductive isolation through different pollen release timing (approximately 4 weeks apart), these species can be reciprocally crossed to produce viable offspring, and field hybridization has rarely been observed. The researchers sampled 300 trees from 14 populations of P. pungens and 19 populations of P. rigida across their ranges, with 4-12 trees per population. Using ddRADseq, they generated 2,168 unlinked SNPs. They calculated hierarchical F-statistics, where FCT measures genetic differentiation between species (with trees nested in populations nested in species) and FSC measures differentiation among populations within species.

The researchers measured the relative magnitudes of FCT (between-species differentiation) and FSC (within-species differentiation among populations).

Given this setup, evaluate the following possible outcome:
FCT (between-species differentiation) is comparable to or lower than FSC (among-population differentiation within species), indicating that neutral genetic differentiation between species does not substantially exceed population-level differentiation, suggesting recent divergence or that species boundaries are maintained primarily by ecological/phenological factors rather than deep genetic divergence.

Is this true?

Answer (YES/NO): NO